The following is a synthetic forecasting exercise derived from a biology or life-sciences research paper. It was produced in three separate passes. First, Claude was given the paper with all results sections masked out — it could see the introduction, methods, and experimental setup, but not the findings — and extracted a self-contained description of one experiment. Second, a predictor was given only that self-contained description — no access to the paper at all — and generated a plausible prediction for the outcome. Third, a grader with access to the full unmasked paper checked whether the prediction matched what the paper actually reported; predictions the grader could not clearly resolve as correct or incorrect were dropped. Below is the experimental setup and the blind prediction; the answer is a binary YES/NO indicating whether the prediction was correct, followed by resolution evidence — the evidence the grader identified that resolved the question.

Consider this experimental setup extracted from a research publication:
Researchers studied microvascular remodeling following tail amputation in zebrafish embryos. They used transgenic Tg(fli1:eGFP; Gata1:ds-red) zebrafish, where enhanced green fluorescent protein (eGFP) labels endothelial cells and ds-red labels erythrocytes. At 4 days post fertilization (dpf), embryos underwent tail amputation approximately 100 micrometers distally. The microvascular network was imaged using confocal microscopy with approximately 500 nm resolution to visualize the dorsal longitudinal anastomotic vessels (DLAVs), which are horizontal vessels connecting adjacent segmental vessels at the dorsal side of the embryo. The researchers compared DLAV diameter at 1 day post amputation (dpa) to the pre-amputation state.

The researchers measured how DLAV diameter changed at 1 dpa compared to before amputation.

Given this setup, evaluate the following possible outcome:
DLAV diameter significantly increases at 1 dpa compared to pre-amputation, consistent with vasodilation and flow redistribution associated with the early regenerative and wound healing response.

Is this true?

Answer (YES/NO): NO